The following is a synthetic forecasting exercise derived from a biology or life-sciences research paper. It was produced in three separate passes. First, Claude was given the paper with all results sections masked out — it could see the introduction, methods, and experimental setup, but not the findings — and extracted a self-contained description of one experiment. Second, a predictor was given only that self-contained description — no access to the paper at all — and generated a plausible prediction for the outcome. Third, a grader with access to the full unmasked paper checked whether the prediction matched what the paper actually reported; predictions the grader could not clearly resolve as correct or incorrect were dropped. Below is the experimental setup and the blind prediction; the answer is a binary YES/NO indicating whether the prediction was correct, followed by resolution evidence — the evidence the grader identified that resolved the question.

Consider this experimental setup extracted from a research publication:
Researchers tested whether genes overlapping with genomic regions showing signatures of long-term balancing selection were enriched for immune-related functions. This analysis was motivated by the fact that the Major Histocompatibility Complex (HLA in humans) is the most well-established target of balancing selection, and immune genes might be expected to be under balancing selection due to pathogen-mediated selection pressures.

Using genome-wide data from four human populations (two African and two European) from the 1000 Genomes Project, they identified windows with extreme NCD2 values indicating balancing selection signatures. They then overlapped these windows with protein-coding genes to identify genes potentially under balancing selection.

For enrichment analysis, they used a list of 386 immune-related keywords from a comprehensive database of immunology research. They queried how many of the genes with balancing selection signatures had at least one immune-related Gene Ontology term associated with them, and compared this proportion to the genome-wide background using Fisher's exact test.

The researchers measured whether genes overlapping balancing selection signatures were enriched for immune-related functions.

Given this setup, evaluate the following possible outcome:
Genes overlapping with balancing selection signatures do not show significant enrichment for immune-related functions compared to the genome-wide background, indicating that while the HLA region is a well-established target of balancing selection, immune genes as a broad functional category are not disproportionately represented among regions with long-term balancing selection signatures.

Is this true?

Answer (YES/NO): NO